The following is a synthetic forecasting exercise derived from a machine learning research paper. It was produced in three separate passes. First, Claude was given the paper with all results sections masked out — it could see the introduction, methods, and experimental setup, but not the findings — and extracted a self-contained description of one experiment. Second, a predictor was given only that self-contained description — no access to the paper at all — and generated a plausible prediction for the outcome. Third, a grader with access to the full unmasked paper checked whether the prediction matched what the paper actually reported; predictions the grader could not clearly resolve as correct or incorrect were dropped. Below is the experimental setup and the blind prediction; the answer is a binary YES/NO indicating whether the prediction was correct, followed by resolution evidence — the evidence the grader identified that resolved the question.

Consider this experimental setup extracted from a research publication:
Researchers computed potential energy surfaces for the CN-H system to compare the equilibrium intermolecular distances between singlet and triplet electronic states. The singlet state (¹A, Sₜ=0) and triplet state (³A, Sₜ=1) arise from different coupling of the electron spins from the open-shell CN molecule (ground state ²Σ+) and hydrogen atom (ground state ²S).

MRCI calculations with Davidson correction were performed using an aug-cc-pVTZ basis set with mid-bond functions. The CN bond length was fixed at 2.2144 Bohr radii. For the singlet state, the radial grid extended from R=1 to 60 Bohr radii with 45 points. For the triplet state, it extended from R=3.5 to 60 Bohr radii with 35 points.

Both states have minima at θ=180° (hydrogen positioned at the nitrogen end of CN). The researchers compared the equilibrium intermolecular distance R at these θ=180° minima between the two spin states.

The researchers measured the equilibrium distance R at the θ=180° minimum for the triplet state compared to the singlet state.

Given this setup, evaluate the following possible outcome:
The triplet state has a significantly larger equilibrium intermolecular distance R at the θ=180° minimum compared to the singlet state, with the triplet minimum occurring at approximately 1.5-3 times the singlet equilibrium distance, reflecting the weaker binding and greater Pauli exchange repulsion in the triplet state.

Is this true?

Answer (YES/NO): YES